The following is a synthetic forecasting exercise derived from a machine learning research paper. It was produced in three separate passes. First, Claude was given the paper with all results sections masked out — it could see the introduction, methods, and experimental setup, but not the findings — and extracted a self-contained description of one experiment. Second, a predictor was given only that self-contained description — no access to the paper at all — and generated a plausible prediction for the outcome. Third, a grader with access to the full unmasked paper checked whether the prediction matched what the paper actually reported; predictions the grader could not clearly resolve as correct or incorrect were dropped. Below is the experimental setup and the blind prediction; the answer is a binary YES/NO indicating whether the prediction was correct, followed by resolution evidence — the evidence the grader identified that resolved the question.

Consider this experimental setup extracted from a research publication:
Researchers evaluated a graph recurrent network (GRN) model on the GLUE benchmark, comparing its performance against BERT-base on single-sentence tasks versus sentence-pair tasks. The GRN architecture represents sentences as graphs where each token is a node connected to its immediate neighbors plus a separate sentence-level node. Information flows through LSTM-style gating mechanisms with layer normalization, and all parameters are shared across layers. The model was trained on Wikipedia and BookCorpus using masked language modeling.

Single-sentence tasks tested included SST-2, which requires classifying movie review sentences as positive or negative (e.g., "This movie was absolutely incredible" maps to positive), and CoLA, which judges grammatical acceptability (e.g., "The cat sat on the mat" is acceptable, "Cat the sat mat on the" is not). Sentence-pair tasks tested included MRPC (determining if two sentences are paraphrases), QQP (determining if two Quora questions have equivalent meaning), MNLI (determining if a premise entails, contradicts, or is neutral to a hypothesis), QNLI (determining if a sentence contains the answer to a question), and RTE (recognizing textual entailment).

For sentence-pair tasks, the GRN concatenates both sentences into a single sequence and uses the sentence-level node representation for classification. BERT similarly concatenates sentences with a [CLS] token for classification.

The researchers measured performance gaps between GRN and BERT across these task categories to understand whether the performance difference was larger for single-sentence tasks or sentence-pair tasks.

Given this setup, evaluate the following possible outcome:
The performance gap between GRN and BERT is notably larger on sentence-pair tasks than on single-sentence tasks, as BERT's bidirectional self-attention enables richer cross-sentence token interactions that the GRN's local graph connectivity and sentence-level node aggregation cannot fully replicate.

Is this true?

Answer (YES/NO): NO